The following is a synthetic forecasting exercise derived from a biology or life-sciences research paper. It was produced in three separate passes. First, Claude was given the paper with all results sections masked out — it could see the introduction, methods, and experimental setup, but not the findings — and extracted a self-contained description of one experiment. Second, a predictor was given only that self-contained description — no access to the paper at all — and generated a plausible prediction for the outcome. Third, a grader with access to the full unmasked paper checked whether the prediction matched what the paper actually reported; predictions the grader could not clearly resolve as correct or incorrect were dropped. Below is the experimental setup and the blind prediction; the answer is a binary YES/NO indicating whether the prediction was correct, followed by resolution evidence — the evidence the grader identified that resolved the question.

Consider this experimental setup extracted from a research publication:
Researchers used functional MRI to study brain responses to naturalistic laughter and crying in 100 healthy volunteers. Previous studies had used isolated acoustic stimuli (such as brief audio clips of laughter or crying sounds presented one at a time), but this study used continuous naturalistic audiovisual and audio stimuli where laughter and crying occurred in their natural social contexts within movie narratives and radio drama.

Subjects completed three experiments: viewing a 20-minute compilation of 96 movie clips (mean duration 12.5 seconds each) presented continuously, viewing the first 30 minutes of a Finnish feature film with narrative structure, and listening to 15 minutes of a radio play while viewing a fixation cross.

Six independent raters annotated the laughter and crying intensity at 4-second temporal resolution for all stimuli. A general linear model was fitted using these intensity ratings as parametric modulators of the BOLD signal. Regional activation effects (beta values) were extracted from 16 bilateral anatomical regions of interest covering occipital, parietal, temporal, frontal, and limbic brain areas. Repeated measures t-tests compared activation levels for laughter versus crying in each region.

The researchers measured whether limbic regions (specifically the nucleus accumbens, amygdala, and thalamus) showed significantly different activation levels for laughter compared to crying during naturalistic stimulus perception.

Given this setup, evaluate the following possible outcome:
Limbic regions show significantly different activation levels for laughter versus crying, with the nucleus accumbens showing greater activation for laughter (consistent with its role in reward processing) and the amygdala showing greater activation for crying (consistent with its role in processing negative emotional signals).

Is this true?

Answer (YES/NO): NO